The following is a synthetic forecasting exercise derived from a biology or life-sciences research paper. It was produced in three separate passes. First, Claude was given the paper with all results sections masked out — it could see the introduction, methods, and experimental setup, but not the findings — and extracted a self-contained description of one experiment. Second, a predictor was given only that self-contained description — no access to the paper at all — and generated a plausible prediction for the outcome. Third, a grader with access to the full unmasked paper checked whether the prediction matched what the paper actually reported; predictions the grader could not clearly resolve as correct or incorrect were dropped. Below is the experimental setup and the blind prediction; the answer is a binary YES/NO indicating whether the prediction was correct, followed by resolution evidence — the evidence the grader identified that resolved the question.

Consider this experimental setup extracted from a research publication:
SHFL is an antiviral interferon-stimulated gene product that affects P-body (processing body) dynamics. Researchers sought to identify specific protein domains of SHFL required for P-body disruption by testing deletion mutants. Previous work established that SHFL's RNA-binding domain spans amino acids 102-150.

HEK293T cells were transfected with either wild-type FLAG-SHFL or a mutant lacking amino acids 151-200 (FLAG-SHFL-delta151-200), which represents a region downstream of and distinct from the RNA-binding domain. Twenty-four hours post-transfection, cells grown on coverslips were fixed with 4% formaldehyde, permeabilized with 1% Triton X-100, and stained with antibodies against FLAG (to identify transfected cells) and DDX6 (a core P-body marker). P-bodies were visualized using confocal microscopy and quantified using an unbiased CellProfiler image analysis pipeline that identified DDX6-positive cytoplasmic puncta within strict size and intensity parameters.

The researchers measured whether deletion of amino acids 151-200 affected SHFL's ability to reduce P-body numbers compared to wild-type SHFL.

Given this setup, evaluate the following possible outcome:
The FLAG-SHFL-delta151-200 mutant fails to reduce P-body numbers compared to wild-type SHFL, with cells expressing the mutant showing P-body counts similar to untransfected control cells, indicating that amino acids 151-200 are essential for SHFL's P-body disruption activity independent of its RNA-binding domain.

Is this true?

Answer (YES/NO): YES